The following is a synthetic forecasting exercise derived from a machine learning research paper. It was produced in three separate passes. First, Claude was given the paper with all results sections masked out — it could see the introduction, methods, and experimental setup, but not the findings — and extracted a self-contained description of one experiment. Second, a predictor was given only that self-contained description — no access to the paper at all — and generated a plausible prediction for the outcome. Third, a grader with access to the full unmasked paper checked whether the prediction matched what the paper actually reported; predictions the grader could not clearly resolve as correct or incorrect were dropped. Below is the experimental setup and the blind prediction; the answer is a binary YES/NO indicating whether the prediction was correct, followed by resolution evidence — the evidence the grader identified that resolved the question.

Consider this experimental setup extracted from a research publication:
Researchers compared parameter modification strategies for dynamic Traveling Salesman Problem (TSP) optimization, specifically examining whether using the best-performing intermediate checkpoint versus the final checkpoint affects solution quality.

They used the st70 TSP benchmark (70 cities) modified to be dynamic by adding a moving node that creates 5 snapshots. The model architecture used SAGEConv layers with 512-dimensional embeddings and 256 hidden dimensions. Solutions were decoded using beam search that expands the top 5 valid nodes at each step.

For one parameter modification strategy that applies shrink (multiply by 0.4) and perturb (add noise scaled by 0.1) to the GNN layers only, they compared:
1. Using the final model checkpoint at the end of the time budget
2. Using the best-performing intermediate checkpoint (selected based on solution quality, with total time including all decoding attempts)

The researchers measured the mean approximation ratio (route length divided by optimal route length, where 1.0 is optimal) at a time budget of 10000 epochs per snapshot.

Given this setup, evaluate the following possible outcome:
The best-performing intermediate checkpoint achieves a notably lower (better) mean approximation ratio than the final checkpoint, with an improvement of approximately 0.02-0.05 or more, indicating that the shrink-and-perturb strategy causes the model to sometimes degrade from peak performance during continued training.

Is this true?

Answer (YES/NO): YES